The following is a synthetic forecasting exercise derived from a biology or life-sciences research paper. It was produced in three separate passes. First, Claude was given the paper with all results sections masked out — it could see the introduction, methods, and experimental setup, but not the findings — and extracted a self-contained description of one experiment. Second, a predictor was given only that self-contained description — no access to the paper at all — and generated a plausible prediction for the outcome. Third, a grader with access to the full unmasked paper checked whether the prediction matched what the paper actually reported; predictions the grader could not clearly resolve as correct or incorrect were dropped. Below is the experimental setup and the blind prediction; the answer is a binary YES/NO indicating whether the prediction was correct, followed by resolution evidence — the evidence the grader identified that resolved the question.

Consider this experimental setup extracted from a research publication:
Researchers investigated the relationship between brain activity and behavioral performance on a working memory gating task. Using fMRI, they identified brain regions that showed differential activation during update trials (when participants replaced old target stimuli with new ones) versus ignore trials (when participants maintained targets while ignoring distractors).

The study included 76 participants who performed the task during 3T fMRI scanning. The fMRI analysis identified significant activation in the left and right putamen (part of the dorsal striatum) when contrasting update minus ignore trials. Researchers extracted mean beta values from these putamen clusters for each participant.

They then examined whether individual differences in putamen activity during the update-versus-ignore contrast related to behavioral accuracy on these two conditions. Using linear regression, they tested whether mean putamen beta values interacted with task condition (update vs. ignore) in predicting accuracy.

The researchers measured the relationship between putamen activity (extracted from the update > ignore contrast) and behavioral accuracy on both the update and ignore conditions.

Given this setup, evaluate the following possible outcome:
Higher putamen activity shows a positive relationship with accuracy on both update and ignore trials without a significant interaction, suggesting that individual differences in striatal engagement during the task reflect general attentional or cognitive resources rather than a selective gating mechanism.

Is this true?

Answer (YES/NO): NO